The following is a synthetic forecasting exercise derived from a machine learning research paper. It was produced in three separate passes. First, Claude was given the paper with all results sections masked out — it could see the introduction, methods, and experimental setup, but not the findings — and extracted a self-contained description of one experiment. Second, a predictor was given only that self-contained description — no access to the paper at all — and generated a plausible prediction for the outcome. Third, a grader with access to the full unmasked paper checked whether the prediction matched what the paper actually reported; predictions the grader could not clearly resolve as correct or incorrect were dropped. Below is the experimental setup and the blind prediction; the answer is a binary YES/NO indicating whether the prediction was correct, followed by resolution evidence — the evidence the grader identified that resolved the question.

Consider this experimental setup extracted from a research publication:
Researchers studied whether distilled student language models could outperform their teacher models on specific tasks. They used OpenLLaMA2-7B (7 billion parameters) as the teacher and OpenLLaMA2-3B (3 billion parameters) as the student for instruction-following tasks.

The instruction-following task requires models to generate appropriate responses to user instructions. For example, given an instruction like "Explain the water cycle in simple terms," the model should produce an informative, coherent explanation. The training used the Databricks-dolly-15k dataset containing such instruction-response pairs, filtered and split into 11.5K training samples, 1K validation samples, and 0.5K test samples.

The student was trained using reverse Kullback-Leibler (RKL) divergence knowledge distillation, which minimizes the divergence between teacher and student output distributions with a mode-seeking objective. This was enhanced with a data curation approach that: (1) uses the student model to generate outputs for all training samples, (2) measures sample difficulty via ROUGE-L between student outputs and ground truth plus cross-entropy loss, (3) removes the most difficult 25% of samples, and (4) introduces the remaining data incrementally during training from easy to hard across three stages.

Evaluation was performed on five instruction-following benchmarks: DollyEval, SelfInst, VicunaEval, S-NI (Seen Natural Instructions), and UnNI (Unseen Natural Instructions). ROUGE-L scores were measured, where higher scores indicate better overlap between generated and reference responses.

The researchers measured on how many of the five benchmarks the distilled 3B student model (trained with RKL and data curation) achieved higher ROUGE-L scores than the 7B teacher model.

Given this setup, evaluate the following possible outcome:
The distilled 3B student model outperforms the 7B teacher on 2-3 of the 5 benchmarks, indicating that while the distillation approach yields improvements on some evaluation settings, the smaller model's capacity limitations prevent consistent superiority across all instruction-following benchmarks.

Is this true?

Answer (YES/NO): YES